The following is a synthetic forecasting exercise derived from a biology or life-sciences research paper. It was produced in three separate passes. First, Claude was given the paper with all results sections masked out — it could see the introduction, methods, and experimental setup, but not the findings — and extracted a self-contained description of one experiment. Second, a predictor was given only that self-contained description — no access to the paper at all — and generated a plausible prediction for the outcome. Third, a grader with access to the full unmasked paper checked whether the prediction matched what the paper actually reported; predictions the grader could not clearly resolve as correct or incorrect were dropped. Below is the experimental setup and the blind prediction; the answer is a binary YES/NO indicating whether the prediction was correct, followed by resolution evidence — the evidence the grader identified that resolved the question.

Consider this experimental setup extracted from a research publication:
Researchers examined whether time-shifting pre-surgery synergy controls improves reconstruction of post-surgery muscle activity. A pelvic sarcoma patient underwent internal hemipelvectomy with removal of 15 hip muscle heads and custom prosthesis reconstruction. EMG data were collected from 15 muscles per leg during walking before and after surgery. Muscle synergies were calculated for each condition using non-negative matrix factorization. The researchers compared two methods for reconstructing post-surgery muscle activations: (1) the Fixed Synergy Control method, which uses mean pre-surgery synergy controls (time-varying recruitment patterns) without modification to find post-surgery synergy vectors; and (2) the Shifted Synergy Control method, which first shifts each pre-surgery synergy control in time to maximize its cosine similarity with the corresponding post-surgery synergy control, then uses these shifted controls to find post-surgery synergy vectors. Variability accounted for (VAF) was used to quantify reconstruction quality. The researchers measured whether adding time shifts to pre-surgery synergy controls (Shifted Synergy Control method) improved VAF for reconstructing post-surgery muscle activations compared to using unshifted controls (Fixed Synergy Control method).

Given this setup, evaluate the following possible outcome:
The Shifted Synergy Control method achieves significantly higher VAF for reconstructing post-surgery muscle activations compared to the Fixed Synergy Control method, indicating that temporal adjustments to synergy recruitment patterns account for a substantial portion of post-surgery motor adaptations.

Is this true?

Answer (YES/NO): NO